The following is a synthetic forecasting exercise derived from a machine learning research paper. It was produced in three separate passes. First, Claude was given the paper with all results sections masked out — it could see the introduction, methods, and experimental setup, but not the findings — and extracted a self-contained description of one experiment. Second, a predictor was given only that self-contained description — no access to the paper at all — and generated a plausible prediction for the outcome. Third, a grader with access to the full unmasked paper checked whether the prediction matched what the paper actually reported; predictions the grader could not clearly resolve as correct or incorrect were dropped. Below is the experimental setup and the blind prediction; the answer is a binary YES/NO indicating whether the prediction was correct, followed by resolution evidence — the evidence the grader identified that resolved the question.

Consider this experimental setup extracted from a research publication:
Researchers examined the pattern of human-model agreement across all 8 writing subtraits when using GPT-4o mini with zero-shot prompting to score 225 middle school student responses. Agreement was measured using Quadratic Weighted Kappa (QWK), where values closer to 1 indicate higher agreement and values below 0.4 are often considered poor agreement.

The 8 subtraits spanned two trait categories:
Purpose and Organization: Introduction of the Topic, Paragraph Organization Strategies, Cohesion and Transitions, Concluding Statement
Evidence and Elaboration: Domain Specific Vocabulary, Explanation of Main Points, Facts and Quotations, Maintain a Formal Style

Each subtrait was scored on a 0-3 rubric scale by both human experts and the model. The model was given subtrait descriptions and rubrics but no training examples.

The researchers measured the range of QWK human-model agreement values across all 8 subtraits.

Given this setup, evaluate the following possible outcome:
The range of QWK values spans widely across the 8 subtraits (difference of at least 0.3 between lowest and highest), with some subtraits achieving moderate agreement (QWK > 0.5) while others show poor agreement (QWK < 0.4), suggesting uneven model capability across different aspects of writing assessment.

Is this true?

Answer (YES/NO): NO